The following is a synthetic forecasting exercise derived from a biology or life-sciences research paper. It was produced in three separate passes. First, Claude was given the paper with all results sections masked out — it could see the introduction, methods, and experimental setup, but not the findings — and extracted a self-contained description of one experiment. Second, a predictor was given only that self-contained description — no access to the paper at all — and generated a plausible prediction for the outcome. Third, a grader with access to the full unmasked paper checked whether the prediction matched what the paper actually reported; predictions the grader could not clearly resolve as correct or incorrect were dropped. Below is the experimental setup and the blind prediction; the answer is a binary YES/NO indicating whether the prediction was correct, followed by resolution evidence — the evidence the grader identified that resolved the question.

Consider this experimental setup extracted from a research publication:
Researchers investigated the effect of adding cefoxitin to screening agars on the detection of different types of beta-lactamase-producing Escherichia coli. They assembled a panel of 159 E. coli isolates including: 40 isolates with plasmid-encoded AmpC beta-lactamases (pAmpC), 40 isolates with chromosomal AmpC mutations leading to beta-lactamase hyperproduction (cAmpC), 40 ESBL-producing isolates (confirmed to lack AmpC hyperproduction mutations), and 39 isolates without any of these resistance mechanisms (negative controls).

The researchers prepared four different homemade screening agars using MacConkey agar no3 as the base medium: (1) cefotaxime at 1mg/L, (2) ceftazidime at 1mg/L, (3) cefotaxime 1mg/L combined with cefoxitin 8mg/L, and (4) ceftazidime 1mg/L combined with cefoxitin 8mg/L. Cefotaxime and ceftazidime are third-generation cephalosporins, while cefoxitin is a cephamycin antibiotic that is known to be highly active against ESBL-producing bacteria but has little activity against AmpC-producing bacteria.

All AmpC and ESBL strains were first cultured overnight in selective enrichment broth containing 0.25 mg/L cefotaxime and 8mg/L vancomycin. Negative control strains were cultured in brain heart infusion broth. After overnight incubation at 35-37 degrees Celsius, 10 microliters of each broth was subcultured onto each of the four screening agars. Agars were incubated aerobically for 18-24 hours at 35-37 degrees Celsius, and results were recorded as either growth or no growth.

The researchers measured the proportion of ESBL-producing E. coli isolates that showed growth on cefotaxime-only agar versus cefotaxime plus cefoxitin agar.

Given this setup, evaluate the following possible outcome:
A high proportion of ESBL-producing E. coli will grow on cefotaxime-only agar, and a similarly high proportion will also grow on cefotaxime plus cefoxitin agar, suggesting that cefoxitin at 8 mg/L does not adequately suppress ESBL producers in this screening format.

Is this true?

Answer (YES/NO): NO